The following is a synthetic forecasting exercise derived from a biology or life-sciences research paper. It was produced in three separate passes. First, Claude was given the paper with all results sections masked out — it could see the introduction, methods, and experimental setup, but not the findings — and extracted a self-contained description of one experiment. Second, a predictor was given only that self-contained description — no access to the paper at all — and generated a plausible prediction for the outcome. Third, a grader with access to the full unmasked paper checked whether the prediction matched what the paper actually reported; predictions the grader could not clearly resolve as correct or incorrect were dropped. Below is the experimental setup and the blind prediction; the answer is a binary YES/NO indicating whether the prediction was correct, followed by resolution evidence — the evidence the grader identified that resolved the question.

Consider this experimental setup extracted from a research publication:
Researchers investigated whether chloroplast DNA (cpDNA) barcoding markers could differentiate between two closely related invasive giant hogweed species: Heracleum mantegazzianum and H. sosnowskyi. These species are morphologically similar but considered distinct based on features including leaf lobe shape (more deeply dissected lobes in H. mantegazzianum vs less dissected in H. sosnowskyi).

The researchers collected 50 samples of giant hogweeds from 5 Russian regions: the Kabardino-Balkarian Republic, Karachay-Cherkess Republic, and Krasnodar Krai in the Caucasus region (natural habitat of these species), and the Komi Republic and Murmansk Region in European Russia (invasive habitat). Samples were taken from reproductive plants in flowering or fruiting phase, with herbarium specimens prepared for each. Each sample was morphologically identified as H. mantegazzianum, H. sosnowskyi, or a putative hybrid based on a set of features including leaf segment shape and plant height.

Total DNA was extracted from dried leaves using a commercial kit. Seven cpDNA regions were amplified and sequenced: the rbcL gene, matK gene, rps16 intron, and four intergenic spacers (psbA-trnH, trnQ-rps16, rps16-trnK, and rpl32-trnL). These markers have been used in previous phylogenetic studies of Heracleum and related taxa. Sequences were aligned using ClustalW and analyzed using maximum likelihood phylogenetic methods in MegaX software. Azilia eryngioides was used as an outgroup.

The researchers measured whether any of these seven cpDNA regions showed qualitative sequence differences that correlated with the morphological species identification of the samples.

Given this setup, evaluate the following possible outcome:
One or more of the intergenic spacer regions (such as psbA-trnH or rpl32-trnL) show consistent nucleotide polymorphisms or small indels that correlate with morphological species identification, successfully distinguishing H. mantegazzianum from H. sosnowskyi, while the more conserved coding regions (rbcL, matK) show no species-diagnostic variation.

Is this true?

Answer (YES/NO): NO